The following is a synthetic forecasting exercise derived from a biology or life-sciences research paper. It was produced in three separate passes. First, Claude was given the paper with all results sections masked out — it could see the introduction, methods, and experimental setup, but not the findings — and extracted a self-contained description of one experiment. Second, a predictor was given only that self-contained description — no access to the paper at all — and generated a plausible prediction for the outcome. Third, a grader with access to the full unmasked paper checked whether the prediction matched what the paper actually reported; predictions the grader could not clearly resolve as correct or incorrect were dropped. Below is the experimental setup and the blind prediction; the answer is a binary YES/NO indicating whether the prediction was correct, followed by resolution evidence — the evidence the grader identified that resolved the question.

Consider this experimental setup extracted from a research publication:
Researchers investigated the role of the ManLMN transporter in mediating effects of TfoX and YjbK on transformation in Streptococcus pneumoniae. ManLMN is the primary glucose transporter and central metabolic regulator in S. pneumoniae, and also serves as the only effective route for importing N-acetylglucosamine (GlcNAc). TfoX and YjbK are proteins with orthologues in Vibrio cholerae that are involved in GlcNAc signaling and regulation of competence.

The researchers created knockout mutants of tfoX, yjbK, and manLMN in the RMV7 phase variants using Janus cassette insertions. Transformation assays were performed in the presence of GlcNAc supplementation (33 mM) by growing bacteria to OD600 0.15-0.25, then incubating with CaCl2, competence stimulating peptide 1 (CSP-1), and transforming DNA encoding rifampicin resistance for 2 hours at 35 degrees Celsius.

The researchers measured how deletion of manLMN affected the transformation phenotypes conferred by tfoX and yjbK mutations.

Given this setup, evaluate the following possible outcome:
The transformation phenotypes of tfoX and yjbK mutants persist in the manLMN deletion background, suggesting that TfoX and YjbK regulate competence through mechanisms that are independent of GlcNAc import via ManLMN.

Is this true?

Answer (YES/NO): NO